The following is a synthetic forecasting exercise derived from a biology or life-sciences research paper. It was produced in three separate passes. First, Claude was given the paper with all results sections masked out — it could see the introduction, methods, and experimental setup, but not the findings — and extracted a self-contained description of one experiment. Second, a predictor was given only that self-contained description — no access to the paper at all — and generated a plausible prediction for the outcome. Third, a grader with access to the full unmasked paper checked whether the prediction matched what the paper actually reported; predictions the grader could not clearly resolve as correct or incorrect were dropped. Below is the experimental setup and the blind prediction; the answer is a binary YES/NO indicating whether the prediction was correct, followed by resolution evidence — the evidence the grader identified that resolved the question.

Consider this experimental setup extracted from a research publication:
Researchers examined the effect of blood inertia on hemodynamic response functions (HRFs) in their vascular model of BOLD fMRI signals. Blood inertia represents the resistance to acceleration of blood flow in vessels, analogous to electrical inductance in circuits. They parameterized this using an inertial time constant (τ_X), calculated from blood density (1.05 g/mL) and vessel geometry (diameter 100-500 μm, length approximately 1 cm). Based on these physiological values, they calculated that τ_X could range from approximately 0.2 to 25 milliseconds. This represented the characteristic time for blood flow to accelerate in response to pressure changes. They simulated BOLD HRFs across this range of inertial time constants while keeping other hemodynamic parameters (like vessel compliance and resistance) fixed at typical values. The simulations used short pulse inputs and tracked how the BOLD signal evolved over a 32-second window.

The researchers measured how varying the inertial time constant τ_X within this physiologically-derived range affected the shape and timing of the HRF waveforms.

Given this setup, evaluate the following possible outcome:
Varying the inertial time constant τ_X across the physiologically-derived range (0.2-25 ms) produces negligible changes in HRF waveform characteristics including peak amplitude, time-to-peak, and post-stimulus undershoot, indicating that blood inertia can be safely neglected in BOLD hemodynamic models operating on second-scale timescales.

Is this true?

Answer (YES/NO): YES